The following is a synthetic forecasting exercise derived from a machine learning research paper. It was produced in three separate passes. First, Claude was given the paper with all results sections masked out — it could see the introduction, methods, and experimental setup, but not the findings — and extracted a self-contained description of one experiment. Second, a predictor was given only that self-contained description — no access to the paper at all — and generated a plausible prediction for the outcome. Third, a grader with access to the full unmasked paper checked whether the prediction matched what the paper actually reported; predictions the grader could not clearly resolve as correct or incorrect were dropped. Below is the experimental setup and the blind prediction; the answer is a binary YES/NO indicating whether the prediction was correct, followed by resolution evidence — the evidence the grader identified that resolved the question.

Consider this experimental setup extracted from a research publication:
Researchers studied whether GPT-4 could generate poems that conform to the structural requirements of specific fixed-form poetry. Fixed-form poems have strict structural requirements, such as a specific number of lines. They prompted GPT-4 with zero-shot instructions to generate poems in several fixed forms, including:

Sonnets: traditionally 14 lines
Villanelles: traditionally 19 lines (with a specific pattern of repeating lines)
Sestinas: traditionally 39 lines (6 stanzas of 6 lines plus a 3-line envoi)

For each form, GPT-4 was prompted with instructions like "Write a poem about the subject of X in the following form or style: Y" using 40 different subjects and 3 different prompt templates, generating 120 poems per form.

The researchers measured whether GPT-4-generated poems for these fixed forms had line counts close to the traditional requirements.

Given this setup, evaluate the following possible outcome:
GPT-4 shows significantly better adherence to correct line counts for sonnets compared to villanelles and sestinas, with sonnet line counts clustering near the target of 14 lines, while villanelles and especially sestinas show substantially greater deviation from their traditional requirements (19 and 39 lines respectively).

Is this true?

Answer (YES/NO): NO